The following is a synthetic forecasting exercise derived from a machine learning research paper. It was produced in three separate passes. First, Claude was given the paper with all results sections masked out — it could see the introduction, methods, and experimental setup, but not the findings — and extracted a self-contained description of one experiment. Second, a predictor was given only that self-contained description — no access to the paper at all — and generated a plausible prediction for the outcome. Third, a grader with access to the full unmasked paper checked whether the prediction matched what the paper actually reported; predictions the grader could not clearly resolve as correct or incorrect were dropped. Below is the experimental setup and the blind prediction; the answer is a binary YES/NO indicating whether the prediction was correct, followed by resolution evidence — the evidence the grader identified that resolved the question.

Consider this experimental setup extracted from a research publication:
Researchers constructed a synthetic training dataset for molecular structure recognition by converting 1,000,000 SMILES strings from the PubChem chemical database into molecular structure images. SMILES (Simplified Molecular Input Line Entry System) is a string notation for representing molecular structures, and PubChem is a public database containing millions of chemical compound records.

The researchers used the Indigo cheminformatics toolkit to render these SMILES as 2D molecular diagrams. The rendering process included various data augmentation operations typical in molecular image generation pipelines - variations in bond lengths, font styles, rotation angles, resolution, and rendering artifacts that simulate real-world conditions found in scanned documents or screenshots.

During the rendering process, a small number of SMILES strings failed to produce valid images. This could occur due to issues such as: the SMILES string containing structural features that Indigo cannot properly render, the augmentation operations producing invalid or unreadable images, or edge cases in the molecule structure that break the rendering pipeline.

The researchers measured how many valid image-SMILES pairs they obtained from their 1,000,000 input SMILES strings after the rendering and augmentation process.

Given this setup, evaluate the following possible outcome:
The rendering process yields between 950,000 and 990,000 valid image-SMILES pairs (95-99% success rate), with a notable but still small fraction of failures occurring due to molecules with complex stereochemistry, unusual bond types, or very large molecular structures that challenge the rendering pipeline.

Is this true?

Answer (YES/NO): NO